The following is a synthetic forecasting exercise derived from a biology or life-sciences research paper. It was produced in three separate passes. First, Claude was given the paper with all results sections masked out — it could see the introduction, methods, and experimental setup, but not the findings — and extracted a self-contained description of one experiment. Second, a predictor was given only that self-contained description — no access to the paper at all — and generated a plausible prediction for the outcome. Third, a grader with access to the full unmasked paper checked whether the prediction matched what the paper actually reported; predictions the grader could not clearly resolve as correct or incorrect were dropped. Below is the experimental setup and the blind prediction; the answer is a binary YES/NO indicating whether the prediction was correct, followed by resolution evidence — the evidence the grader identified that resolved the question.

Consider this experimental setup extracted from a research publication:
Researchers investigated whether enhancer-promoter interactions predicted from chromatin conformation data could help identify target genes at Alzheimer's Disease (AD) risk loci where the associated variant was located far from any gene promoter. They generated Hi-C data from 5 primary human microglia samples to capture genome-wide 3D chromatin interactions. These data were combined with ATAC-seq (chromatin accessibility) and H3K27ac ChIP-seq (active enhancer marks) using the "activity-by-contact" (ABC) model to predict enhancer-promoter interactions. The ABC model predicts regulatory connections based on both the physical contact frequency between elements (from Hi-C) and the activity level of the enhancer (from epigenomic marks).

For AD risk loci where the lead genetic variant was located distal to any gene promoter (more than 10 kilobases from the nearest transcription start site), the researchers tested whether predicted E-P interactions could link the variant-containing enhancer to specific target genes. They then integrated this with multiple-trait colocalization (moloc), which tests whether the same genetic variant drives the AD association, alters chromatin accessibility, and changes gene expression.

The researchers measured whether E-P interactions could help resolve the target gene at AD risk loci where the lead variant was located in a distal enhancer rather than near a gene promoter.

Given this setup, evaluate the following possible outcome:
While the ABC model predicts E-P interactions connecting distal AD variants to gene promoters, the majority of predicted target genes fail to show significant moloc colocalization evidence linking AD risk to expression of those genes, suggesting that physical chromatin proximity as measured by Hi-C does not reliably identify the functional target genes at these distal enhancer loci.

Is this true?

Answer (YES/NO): NO